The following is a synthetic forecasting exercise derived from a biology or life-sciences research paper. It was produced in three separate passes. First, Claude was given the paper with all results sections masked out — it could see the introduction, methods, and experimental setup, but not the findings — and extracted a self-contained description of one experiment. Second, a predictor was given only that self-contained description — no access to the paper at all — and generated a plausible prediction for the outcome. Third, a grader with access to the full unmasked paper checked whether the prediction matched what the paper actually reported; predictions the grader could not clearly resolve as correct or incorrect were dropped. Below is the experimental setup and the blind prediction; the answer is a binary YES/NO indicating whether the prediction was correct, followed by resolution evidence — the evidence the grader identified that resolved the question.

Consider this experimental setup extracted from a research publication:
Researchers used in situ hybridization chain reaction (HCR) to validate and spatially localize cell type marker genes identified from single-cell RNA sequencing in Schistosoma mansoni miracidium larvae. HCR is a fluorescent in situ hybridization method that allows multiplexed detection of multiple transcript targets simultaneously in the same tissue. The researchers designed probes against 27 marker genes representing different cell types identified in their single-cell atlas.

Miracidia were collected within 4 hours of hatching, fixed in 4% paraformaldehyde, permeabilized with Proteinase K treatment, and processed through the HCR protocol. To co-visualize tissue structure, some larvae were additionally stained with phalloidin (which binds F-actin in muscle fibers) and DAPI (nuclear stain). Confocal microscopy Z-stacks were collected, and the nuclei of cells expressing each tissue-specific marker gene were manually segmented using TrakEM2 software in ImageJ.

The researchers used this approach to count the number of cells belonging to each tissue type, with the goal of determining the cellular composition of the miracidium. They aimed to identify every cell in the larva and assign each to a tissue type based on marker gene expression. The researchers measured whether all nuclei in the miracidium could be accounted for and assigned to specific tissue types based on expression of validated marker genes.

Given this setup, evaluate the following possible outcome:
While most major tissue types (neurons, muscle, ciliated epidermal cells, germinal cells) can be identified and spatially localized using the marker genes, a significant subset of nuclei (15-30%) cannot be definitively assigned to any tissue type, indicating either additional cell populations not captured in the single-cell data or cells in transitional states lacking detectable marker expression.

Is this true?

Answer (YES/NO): NO